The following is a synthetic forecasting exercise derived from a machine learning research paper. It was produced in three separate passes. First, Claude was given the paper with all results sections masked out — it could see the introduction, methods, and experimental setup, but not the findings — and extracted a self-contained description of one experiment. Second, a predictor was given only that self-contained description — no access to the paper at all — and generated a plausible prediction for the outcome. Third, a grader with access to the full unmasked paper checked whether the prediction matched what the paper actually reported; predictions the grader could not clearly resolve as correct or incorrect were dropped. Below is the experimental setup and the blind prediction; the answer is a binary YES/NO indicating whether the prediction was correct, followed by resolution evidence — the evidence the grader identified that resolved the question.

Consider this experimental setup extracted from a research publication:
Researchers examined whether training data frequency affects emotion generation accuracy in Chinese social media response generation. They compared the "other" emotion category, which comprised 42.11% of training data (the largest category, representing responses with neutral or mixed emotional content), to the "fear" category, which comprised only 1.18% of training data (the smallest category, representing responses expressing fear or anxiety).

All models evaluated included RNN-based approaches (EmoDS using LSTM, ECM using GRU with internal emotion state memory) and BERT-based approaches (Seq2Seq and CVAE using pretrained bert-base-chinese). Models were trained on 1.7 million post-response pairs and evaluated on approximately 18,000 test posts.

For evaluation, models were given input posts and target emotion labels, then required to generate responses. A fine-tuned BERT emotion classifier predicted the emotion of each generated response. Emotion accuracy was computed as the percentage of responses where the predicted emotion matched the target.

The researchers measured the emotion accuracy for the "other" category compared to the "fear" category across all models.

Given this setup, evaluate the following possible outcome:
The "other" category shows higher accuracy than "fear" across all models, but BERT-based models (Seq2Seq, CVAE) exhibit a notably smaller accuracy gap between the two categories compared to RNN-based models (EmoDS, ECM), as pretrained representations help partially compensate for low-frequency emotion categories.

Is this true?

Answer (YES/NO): NO